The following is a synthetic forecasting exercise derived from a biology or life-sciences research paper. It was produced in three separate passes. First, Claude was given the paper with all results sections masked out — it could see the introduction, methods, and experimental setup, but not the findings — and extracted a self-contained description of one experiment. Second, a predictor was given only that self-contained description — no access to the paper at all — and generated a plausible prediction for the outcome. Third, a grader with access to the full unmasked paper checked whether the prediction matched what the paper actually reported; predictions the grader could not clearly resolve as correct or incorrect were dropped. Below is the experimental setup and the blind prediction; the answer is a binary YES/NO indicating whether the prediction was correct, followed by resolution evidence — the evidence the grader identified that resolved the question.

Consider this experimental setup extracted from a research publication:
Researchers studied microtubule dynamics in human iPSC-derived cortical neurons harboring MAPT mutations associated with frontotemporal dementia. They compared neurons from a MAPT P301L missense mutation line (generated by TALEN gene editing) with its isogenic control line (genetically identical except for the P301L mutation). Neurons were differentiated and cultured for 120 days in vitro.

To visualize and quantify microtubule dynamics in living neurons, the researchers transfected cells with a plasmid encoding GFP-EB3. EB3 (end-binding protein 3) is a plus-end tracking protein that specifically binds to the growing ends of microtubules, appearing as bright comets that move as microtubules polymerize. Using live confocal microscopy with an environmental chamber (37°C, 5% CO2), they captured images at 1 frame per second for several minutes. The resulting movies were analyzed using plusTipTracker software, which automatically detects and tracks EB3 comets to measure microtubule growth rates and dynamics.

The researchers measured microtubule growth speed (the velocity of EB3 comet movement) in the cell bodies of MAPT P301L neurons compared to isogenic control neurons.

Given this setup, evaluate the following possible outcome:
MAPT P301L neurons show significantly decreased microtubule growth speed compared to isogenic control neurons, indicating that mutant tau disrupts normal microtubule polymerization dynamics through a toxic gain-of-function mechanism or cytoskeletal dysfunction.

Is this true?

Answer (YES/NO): NO